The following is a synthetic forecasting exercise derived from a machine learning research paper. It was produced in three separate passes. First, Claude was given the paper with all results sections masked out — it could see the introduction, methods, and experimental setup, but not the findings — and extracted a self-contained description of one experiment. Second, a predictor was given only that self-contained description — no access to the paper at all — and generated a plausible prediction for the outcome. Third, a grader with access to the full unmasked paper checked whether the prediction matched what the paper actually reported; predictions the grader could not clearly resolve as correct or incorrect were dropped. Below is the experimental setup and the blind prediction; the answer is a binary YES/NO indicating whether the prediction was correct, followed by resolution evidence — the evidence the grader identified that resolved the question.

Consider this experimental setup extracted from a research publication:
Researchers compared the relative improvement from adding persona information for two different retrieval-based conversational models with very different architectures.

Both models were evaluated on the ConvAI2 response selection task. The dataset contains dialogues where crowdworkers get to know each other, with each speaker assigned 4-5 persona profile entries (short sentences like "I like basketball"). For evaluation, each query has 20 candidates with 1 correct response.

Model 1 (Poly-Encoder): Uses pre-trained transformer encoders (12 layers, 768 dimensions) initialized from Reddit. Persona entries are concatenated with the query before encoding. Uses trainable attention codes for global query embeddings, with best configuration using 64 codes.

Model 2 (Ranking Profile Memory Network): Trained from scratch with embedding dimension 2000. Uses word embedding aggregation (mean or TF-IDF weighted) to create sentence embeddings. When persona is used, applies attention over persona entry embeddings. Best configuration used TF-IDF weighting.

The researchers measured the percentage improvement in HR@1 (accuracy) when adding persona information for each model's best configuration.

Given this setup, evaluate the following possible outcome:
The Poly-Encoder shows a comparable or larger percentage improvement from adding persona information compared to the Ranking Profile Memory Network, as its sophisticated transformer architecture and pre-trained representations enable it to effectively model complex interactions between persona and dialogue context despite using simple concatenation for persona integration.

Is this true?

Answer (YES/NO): NO